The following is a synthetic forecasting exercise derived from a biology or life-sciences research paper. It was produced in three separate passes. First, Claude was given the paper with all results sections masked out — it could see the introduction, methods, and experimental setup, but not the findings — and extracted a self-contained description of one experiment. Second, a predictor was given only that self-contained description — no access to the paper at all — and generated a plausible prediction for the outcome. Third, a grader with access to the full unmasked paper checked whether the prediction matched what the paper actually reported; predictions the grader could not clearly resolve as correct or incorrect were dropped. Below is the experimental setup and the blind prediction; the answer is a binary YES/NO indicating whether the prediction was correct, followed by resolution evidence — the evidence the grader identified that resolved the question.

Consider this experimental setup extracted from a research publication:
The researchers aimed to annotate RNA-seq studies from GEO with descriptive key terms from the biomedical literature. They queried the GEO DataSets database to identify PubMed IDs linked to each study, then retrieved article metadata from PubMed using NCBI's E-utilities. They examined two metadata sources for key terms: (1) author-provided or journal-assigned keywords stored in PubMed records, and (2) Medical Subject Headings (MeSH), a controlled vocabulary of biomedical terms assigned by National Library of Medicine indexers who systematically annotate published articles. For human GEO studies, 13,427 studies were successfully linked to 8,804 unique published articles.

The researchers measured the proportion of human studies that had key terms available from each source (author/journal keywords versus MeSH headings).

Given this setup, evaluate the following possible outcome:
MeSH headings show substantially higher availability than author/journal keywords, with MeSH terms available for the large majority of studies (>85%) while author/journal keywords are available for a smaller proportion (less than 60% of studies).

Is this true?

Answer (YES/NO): YES